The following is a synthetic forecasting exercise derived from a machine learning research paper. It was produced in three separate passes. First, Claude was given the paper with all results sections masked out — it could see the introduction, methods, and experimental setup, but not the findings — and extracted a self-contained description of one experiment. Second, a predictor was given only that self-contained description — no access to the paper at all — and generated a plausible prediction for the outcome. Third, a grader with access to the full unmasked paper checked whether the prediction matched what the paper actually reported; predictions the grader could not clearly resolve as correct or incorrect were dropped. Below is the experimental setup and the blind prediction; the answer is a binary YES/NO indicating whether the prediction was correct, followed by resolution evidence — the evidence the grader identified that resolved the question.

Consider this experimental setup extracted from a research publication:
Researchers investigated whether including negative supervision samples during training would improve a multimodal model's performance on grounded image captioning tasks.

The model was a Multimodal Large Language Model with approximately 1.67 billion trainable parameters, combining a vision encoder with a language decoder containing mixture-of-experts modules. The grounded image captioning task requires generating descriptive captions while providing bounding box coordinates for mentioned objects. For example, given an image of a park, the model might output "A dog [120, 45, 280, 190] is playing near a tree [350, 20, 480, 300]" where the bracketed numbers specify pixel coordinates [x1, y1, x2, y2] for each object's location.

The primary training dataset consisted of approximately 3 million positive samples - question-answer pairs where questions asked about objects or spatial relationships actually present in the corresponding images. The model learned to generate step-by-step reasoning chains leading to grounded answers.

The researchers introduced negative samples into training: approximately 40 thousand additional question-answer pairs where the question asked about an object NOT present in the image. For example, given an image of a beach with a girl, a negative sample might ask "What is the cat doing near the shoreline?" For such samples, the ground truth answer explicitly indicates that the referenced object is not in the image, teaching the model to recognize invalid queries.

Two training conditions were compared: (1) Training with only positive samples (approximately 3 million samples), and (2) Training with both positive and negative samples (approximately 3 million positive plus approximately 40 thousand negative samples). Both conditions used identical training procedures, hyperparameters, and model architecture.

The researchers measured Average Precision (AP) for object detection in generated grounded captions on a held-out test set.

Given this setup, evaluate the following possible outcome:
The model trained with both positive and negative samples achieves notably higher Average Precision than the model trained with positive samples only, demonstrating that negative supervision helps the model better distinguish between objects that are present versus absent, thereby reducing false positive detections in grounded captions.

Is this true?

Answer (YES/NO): YES